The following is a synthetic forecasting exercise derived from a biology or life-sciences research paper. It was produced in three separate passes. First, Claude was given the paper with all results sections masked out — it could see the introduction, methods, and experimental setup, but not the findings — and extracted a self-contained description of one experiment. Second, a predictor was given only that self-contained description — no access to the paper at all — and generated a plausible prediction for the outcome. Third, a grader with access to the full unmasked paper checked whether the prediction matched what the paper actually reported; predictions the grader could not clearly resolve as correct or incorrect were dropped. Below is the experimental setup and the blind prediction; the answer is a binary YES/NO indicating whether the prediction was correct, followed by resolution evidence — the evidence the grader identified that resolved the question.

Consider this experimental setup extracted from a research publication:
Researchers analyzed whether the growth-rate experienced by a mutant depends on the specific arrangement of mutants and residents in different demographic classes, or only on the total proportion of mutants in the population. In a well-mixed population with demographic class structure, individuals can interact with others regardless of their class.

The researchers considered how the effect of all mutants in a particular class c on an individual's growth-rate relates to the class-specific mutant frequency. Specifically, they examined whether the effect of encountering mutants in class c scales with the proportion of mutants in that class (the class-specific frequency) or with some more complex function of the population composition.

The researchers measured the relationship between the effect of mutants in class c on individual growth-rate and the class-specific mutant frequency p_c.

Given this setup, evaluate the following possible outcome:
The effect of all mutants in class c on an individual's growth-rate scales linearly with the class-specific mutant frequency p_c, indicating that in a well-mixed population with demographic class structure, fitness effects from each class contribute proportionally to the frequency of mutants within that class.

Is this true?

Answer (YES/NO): YES